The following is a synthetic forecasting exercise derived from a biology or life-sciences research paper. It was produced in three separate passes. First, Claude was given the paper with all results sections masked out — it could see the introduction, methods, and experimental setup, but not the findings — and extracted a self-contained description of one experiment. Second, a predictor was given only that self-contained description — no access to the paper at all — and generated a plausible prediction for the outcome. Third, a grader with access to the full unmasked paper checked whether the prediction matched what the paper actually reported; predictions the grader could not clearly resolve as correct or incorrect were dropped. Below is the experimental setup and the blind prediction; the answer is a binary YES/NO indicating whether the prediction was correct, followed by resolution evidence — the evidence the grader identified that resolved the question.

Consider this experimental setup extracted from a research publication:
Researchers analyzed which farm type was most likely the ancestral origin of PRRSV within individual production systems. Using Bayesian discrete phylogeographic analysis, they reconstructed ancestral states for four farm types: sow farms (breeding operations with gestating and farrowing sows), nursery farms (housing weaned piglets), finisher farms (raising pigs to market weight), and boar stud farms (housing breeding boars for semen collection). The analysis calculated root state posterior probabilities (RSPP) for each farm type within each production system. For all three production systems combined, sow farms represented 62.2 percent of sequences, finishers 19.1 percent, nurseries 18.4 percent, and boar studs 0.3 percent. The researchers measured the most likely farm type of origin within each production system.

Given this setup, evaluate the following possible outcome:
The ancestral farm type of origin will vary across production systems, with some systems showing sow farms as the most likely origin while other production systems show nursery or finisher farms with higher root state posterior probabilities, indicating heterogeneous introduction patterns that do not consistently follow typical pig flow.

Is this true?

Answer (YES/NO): NO